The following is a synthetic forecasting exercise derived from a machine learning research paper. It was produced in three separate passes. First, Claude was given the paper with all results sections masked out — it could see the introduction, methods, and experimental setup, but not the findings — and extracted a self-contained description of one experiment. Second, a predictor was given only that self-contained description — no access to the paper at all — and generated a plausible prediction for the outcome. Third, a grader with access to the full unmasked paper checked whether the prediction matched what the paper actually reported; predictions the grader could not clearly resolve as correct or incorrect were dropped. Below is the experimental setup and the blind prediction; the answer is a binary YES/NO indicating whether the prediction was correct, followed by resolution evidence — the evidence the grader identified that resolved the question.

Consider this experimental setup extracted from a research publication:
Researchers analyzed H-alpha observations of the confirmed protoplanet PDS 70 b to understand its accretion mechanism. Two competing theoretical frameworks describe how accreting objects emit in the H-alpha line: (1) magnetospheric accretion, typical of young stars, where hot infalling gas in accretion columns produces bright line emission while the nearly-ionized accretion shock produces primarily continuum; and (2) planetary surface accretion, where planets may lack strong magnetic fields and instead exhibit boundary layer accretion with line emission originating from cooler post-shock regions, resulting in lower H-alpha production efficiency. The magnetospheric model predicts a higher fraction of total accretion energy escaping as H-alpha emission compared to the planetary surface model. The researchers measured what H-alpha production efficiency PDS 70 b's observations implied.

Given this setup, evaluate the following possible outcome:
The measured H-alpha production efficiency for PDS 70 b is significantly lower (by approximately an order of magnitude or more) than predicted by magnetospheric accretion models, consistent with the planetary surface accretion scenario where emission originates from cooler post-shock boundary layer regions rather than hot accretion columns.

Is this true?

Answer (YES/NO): NO